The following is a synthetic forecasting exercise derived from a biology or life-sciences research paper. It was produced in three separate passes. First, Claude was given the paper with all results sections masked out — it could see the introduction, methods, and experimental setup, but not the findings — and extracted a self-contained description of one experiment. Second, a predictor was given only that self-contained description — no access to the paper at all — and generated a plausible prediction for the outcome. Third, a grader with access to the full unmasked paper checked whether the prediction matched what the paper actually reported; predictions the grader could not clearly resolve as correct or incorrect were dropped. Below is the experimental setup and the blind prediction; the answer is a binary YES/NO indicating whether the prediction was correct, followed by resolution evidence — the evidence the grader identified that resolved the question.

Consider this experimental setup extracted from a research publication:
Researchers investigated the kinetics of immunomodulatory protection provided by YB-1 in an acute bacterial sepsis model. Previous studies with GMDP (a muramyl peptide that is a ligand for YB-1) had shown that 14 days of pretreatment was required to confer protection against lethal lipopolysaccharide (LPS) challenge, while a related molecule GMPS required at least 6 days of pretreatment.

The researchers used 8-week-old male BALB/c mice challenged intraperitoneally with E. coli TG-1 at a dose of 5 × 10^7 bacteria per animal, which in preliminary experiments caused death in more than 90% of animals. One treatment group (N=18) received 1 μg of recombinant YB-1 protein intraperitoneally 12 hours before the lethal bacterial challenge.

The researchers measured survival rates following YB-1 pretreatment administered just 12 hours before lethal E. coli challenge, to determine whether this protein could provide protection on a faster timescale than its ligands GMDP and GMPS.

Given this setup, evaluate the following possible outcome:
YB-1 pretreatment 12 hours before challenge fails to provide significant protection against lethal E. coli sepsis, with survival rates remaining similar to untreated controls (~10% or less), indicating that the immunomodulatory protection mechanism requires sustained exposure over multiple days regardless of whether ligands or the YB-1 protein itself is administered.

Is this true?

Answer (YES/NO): NO